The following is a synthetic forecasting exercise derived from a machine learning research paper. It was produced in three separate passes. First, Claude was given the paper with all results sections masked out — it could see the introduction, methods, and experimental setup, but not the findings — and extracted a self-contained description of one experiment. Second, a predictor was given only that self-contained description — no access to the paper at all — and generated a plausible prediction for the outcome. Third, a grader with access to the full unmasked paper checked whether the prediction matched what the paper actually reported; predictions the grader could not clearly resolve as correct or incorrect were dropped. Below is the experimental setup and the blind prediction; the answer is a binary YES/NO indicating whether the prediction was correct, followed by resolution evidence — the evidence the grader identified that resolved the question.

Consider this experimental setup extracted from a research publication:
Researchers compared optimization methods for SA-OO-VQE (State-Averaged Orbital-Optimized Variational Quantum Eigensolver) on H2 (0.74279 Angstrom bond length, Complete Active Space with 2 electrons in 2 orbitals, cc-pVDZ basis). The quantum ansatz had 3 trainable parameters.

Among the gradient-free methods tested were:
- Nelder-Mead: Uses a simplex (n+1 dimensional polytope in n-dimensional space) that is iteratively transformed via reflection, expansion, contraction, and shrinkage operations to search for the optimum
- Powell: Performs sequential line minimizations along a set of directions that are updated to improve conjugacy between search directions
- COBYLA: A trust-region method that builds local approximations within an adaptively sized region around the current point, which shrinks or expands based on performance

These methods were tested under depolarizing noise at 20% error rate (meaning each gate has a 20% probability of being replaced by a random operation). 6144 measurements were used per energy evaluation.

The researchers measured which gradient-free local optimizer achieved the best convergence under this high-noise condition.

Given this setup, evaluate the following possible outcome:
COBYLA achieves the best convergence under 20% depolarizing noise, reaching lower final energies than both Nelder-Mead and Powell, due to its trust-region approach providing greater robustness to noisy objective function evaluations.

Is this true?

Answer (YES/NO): NO